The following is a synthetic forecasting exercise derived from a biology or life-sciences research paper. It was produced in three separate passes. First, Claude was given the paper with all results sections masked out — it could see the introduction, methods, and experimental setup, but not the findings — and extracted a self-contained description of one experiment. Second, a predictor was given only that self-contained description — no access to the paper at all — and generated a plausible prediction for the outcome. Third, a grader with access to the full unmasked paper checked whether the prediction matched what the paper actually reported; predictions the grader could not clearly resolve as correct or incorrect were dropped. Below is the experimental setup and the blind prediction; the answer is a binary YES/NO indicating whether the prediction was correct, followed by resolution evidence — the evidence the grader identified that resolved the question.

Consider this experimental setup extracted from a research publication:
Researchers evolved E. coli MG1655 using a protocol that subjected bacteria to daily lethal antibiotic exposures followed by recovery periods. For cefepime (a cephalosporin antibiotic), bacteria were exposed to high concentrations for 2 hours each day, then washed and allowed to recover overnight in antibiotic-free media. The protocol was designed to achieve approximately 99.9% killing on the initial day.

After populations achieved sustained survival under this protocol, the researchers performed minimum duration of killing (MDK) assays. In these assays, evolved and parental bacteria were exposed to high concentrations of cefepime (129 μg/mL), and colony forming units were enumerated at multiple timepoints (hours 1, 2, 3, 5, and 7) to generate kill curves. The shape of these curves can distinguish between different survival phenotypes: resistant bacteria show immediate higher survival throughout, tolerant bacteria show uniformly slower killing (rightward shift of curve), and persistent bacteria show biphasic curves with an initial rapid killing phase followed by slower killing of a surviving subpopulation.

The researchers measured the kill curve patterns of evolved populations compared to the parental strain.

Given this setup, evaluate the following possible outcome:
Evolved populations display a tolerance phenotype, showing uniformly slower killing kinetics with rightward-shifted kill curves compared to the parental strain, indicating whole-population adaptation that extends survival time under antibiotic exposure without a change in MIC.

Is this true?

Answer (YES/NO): NO